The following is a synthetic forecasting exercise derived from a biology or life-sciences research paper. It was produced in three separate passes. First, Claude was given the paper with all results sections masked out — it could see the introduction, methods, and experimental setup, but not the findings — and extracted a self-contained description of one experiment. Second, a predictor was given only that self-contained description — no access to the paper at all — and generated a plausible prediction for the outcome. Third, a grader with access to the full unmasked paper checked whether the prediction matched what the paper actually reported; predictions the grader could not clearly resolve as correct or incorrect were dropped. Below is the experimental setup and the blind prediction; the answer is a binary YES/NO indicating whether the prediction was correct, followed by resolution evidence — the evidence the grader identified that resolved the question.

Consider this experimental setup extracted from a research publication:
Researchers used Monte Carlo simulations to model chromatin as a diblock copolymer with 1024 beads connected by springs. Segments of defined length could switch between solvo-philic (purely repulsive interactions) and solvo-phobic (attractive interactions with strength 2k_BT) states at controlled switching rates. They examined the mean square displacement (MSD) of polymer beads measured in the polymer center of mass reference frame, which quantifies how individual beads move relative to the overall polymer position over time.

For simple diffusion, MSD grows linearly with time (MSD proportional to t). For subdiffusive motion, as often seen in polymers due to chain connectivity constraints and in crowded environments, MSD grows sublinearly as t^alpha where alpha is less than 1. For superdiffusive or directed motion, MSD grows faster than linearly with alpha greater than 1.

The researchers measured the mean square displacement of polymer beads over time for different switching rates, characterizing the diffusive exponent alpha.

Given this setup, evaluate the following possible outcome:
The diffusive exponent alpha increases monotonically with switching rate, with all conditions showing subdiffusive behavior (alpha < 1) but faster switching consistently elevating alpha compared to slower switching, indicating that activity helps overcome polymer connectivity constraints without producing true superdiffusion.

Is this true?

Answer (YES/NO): NO